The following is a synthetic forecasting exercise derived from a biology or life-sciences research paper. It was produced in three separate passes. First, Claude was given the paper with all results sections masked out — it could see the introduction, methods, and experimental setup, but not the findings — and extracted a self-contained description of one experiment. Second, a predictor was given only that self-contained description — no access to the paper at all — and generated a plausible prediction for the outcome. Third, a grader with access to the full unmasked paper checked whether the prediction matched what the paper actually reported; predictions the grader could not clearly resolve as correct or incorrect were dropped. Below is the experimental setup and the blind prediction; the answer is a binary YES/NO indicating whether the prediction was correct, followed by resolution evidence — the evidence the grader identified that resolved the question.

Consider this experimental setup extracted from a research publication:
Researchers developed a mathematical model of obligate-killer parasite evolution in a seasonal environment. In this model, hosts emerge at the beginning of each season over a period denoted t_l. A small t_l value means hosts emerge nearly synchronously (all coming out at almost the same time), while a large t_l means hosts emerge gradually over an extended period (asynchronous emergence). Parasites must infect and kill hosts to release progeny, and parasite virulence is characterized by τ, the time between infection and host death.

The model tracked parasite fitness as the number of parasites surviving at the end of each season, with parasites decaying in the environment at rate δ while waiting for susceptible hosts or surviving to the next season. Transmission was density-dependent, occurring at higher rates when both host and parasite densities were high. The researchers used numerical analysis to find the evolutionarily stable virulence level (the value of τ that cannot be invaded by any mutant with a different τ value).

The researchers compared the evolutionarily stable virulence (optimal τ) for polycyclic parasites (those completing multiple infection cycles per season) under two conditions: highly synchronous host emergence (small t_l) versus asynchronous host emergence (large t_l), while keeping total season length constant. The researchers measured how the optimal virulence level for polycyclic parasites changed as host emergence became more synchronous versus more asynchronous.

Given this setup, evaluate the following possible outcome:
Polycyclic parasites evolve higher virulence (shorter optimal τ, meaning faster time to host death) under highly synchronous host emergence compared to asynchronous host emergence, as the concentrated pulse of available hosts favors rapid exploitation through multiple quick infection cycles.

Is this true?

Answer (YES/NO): NO